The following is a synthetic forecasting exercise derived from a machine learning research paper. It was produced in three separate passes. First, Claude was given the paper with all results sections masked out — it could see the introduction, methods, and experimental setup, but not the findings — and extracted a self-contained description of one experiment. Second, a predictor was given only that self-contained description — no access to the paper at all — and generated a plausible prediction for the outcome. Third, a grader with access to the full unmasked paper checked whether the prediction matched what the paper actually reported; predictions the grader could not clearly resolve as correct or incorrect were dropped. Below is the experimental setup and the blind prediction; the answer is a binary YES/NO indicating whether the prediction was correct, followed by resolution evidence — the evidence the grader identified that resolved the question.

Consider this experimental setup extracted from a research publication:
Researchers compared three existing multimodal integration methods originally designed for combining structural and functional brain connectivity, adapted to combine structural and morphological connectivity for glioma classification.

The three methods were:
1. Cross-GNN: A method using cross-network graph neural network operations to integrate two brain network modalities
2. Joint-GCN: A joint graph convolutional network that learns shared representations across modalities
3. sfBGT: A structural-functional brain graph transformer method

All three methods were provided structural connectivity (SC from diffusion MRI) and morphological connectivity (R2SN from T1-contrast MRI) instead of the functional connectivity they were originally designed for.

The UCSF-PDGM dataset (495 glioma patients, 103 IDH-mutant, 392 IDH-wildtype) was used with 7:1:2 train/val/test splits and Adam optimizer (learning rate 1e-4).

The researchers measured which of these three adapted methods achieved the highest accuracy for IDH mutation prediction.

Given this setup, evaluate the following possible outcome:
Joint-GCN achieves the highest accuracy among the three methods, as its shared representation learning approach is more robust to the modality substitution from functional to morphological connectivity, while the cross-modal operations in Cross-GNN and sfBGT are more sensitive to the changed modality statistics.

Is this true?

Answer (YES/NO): NO